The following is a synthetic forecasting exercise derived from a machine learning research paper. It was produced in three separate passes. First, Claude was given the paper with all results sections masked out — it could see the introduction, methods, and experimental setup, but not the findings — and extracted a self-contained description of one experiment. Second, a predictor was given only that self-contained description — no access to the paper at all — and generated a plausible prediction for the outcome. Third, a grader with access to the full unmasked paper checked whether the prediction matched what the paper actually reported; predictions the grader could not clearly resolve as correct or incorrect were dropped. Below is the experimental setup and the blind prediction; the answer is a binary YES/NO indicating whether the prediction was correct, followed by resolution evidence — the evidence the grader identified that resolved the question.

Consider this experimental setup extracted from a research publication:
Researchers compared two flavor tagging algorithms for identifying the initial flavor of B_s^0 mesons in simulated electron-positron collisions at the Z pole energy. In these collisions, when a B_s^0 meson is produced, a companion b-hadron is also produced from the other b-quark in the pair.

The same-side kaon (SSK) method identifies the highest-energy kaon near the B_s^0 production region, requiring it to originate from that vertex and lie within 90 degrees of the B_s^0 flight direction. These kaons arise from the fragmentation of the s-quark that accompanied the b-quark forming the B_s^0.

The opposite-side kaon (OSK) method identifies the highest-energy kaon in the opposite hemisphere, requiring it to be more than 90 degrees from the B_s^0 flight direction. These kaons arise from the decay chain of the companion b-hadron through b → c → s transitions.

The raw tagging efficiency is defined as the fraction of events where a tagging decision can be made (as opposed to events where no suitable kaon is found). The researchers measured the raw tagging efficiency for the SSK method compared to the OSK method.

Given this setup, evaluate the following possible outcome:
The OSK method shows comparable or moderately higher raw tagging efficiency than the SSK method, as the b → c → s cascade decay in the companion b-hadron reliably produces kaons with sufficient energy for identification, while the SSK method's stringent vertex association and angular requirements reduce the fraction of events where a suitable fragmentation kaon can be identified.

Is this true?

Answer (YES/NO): YES